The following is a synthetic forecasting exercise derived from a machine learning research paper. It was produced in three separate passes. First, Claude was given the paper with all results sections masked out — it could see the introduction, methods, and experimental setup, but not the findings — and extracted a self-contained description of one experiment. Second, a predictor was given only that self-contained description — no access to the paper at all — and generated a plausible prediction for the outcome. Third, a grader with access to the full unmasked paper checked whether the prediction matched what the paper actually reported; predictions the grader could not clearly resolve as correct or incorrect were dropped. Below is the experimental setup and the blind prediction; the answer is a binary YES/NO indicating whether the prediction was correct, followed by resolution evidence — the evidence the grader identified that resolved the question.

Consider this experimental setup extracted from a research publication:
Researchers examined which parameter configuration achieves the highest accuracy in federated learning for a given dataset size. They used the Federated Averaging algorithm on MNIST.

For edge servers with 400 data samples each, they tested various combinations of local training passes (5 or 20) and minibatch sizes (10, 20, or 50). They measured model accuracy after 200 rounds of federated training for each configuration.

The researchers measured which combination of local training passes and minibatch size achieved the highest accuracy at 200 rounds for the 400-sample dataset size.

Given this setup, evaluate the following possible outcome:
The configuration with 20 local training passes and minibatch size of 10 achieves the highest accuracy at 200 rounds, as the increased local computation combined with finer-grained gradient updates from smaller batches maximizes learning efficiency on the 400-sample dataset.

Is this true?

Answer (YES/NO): YES